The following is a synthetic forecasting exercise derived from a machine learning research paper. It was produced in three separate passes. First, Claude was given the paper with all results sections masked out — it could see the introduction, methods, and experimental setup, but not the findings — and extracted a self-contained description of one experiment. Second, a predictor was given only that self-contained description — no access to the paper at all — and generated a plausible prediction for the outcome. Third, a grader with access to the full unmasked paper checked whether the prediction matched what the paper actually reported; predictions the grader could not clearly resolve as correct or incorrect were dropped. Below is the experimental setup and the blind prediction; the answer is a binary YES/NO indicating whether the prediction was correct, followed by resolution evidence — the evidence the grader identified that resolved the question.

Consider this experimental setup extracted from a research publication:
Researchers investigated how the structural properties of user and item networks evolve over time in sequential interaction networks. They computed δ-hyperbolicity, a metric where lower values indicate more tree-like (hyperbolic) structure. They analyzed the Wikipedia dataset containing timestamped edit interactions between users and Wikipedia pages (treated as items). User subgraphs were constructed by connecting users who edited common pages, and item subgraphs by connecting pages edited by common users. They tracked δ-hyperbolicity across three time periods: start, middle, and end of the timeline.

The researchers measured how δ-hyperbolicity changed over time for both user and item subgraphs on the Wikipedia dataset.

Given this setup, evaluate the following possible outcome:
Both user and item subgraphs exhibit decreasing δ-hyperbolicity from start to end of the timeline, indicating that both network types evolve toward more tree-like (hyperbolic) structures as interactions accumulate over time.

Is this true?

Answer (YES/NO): NO